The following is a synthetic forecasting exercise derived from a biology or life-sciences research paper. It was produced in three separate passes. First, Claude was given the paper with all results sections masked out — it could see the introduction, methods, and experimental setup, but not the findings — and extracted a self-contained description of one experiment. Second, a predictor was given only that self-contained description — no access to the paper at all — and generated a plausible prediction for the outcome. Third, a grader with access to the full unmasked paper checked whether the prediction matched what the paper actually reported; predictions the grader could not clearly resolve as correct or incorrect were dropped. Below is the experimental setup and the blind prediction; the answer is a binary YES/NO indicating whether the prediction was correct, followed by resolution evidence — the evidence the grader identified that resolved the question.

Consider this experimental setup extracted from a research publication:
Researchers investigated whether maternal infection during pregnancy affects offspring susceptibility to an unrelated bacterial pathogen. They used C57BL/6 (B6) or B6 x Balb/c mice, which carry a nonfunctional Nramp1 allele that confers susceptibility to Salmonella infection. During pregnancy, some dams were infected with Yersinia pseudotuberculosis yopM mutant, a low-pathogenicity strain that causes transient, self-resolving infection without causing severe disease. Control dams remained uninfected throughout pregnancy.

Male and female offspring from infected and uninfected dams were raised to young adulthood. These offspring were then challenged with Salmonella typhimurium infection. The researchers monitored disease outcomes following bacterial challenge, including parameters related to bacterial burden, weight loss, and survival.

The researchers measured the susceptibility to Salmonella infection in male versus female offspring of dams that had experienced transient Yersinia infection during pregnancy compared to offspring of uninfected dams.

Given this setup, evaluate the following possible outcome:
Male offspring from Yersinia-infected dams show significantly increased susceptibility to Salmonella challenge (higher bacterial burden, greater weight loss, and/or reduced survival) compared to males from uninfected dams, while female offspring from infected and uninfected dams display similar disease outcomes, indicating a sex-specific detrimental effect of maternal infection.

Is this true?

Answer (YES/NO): NO